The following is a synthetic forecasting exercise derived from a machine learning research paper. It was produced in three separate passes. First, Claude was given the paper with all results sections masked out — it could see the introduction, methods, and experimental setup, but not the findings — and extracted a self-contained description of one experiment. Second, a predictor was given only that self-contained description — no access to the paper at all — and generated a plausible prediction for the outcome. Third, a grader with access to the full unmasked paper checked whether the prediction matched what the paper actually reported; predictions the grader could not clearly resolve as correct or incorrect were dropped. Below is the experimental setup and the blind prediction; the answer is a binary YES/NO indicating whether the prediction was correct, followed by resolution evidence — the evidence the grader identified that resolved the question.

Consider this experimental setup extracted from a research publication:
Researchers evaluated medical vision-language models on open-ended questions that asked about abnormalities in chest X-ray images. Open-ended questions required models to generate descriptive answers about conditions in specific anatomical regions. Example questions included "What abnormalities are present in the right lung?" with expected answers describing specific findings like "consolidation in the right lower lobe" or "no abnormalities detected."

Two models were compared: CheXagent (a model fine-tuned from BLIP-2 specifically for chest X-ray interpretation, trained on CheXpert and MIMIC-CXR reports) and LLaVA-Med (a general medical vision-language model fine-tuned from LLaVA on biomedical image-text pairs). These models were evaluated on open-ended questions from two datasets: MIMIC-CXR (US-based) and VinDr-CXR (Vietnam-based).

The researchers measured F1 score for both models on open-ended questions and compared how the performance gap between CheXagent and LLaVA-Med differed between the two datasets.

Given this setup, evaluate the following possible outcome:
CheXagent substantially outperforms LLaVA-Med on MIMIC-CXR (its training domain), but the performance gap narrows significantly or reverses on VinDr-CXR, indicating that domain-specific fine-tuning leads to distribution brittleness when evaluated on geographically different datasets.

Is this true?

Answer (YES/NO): NO